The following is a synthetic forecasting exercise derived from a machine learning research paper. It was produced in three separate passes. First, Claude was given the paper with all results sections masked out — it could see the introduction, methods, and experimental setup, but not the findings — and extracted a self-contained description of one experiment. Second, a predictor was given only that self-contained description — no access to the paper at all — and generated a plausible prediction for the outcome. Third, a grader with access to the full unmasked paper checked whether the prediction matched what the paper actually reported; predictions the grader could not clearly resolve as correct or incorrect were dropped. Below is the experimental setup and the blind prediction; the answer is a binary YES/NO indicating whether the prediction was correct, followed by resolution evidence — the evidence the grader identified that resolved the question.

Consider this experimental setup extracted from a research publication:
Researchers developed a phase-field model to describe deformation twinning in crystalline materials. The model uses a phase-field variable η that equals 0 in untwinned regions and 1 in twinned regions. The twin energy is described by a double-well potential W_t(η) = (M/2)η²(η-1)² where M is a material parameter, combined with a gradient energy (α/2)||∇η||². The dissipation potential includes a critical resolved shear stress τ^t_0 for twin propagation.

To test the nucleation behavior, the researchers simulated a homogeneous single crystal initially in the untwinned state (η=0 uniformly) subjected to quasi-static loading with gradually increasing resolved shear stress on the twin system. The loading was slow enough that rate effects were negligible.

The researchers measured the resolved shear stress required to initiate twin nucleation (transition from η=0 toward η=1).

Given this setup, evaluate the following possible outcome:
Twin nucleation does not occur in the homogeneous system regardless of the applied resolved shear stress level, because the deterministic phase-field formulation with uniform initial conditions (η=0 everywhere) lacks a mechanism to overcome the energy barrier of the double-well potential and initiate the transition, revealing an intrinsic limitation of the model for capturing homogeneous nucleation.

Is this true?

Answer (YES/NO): NO